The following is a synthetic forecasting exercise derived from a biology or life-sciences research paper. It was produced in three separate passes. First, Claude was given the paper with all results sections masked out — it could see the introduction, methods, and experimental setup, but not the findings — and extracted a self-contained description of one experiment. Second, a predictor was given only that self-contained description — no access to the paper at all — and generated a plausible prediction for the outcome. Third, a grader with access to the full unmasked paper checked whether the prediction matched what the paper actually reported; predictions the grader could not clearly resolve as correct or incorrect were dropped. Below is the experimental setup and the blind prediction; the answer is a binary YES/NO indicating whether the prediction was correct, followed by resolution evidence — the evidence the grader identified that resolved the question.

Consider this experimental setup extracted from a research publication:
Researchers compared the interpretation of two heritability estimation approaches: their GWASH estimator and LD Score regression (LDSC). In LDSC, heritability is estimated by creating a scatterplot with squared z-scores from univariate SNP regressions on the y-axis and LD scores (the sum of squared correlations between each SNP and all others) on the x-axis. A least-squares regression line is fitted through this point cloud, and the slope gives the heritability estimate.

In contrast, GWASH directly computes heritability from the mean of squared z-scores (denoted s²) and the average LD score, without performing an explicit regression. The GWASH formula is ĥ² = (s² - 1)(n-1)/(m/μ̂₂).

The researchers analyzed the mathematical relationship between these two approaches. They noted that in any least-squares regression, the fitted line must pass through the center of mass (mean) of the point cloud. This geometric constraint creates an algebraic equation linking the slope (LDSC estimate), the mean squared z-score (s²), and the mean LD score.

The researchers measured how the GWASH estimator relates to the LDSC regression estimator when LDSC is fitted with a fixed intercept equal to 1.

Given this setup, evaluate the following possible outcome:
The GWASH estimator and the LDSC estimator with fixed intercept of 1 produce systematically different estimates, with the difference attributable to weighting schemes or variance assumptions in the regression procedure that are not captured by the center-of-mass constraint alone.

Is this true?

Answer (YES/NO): NO